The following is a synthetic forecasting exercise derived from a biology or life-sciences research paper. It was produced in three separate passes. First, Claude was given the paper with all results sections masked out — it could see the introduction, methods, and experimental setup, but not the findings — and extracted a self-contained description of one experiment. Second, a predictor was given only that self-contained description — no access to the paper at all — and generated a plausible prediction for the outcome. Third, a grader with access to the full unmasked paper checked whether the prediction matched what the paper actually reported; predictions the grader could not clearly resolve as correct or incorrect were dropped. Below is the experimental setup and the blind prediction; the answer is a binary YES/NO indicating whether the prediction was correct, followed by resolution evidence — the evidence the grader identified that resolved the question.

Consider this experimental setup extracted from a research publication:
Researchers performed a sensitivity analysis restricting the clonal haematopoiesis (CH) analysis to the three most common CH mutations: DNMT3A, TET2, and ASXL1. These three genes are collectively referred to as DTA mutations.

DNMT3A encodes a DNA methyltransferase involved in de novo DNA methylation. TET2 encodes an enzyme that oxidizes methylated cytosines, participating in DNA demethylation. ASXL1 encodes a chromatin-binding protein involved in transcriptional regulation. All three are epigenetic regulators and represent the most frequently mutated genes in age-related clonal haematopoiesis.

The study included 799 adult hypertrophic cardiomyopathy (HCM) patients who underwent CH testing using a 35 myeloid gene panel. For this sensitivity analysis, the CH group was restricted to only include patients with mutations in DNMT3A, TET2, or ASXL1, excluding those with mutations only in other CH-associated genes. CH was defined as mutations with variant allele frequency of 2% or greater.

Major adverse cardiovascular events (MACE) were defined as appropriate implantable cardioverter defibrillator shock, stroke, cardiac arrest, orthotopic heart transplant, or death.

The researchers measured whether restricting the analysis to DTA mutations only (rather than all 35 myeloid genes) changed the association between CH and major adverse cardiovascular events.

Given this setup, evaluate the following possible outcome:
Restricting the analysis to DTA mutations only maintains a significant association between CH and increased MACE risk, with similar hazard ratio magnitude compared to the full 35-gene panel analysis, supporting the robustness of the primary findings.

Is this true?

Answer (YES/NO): YES